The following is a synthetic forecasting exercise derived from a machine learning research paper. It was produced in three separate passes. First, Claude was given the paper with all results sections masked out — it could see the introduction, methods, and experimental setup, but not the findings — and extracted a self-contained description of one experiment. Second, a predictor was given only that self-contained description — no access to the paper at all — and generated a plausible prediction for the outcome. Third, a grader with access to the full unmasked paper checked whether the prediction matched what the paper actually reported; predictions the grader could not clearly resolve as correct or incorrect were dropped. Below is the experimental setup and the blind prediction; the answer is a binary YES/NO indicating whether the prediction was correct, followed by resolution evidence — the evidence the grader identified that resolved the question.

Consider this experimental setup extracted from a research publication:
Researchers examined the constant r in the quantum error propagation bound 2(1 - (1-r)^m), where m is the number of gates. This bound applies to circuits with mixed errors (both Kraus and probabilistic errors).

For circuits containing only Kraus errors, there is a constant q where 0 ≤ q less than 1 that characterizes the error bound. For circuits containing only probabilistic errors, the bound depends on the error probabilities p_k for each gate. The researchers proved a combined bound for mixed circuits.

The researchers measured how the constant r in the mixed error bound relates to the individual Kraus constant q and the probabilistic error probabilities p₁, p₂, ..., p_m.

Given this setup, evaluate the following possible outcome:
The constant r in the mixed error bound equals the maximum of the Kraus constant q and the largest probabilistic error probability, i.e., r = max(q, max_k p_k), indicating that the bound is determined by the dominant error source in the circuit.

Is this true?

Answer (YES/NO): YES